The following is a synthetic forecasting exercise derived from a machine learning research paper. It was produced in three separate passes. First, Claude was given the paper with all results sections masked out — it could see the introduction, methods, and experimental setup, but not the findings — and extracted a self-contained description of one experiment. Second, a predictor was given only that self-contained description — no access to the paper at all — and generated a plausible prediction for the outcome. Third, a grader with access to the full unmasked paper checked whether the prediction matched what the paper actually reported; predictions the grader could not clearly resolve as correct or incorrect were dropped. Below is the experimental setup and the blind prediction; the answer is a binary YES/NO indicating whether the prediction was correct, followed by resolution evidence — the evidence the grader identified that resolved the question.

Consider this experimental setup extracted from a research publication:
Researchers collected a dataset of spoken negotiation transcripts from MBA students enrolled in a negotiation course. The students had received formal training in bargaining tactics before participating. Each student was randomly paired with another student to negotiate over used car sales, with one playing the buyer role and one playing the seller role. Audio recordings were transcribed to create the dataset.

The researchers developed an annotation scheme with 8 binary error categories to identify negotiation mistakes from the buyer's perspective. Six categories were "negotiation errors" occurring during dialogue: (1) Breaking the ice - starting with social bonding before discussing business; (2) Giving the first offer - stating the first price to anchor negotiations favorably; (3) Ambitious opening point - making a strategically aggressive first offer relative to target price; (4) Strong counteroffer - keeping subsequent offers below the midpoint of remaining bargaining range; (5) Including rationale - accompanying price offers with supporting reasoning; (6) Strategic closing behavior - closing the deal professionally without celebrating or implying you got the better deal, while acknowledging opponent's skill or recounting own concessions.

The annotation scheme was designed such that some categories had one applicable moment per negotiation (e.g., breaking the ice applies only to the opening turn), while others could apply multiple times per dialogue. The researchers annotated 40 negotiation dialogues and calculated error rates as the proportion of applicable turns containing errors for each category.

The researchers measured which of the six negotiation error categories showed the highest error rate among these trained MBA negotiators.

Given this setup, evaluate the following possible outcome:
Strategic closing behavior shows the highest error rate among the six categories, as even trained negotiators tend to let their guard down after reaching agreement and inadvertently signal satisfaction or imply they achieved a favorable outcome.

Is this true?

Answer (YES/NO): YES